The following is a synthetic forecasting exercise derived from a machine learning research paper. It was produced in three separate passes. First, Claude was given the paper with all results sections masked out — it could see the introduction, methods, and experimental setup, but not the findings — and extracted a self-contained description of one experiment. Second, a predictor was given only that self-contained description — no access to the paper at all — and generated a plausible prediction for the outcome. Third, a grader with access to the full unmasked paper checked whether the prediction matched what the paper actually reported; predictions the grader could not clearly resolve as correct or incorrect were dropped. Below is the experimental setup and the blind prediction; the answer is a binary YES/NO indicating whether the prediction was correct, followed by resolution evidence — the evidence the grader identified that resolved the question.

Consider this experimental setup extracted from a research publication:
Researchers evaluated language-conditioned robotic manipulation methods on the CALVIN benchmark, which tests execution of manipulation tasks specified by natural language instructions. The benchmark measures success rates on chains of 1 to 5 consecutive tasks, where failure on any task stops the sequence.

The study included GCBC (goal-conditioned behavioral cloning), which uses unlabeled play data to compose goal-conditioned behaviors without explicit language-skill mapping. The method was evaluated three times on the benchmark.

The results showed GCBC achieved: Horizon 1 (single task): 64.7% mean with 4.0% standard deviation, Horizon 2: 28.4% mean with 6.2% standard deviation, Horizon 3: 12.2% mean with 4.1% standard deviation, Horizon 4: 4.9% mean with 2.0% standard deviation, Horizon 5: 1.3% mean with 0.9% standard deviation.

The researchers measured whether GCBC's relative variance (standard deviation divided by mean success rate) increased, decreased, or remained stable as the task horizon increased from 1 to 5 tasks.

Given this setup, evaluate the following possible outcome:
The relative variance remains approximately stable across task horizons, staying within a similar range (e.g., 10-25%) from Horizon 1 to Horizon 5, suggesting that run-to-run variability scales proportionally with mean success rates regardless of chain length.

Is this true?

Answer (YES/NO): NO